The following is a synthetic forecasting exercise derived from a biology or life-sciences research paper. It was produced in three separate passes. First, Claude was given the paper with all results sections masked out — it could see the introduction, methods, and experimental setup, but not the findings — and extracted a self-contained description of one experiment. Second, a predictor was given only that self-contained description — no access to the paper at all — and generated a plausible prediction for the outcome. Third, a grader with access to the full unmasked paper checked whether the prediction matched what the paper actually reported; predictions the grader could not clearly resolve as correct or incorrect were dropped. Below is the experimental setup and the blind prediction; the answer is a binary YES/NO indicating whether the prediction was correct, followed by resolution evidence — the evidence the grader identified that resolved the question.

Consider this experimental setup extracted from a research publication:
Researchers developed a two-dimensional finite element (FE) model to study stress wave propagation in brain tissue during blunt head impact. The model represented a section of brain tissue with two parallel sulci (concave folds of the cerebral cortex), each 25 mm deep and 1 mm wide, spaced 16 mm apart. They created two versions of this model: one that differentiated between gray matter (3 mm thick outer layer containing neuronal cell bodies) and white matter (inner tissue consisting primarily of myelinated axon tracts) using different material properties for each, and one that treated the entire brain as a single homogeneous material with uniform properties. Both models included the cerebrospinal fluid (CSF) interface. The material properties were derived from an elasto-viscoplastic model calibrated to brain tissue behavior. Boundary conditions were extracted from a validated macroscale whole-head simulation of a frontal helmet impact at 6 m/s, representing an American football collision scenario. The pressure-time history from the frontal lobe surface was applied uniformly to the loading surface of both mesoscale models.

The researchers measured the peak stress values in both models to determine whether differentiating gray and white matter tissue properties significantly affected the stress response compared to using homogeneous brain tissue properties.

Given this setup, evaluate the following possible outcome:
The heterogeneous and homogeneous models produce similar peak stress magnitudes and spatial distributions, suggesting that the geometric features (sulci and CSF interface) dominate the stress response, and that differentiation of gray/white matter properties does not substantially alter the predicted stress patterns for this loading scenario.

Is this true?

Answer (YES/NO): YES